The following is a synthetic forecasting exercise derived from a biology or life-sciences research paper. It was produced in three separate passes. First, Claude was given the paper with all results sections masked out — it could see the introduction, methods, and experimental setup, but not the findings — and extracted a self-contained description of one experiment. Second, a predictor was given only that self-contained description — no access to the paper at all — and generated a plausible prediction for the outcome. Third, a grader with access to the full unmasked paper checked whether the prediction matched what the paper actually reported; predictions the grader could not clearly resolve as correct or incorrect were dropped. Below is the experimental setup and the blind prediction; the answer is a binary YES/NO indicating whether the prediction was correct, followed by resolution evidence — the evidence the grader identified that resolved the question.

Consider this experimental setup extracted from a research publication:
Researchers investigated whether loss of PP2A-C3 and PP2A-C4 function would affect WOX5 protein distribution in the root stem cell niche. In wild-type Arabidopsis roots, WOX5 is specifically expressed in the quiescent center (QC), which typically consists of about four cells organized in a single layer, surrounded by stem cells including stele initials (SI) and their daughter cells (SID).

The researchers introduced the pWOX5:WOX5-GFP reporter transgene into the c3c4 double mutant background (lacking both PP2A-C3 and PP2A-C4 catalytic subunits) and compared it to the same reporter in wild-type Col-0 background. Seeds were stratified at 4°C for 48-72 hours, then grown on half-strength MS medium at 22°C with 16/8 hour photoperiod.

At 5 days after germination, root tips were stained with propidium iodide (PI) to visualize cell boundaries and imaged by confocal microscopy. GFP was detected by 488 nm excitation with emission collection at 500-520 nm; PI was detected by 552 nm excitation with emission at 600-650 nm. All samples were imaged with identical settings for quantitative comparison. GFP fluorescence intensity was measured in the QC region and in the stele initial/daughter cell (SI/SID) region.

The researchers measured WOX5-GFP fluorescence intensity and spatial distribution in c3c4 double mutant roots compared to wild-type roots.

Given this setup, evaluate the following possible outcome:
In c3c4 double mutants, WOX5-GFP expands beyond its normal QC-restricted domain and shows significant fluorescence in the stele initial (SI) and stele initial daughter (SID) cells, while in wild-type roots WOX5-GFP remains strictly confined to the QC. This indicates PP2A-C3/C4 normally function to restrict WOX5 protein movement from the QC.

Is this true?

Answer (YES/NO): NO